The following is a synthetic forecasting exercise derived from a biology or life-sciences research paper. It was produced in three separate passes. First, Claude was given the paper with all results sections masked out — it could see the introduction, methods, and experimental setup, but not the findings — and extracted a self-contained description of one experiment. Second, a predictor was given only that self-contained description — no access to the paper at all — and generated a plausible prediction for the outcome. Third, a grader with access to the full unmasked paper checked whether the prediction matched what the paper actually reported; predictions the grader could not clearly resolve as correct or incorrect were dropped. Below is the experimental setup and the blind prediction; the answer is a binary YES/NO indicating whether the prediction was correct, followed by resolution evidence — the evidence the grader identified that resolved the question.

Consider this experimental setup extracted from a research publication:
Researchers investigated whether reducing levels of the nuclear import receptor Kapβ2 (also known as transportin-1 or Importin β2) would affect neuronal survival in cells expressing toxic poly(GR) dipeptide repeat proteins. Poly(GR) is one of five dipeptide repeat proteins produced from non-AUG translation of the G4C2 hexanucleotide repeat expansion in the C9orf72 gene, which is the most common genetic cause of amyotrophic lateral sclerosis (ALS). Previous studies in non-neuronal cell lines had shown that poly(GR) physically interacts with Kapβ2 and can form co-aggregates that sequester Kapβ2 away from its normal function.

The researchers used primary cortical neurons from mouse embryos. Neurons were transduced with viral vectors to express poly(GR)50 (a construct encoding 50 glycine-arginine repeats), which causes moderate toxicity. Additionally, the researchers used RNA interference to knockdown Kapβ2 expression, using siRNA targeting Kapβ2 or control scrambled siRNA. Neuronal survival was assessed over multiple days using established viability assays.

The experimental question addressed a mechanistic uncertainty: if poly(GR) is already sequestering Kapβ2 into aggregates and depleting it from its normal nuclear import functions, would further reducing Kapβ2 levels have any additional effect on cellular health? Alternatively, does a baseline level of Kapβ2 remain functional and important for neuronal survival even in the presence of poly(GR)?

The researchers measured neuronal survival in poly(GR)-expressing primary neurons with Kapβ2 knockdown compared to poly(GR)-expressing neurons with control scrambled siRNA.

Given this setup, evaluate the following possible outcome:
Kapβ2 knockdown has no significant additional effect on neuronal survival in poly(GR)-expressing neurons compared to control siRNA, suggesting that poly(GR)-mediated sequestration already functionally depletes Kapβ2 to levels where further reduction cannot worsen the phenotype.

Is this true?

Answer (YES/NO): NO